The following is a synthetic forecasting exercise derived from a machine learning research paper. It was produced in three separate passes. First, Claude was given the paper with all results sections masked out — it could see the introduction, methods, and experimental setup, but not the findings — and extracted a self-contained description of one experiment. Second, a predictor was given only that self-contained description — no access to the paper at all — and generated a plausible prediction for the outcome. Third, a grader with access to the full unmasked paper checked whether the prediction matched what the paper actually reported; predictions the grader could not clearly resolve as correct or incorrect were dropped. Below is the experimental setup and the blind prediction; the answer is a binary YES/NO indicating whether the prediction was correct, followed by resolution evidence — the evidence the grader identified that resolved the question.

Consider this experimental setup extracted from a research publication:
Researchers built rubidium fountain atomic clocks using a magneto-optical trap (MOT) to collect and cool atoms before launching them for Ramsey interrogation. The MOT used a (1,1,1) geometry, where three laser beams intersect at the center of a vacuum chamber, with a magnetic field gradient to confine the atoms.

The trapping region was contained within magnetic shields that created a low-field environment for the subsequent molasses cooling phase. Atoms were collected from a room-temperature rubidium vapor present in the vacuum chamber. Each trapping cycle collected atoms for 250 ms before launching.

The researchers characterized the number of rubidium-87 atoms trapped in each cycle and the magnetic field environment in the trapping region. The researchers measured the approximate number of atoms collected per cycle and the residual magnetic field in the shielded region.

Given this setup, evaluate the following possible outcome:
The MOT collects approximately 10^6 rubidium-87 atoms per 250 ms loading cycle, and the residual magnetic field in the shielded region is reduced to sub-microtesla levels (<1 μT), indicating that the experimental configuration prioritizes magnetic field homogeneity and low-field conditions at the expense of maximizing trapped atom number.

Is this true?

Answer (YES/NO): NO